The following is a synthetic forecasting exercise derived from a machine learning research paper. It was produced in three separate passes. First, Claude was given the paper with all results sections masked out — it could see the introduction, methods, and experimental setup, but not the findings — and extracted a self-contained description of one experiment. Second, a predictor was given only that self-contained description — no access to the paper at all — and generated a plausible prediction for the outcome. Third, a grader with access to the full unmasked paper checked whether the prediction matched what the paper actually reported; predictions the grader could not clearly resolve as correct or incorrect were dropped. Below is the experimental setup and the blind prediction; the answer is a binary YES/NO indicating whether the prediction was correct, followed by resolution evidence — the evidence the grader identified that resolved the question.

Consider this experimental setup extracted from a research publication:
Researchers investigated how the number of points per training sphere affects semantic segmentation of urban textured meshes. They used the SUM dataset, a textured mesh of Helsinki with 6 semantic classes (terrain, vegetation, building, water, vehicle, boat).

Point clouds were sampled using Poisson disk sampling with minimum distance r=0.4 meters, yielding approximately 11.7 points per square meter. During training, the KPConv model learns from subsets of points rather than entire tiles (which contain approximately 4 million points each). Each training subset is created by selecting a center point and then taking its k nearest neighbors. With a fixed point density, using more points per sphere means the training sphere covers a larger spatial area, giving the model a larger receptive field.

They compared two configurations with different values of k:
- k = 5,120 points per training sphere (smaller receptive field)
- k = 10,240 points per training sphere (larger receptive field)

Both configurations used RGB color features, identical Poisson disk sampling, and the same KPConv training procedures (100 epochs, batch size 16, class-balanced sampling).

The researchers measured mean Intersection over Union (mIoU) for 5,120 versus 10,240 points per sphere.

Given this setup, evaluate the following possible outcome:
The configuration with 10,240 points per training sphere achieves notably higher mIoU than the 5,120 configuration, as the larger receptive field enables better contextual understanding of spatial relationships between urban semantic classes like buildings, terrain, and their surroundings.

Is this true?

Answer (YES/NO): NO